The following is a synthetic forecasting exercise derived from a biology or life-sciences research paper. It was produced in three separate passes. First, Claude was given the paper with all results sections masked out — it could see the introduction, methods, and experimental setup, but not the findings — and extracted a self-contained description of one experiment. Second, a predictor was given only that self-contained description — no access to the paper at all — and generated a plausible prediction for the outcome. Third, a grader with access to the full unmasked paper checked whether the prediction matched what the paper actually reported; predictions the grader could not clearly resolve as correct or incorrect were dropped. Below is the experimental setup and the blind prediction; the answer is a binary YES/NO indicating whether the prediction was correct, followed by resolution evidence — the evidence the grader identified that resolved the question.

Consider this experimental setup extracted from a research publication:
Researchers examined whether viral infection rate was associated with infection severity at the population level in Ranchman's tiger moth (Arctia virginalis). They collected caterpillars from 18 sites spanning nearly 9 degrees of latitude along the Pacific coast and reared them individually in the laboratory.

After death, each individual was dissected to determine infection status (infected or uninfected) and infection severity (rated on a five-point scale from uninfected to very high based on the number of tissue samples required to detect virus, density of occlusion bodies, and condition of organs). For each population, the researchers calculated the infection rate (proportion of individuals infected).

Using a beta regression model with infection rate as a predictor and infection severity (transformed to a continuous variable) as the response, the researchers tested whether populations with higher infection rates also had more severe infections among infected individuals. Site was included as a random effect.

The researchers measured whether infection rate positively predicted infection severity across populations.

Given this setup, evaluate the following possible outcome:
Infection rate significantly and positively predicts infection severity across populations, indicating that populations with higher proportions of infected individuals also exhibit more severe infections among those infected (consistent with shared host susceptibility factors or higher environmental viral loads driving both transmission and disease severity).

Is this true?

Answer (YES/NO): YES